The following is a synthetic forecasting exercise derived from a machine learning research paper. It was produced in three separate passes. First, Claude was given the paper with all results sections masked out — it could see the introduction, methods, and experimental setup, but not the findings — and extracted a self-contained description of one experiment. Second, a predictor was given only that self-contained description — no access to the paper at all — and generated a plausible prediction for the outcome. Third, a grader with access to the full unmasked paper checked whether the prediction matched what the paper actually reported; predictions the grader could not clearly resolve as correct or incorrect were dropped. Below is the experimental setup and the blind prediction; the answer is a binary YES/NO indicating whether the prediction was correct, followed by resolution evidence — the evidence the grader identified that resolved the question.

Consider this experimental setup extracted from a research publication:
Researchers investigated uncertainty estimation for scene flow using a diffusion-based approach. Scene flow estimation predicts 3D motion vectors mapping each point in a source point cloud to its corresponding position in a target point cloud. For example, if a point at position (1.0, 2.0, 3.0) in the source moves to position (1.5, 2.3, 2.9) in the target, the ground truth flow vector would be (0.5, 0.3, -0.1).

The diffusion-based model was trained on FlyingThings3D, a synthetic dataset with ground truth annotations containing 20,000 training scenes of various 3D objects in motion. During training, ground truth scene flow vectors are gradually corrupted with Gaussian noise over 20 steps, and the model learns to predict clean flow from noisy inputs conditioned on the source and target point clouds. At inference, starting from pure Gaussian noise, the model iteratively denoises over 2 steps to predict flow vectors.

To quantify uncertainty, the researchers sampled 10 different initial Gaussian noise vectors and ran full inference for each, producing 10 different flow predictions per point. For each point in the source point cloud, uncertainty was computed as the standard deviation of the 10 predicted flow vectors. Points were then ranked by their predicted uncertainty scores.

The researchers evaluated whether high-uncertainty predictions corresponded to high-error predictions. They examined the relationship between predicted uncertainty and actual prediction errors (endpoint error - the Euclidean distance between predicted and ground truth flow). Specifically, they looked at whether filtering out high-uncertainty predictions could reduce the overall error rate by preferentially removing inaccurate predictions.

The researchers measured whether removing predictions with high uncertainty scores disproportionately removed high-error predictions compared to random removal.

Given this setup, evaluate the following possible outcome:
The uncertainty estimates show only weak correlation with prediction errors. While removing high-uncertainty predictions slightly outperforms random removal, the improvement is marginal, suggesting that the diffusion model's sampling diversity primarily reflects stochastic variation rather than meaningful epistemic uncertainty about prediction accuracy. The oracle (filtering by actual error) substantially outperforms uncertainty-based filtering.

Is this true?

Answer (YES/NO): NO